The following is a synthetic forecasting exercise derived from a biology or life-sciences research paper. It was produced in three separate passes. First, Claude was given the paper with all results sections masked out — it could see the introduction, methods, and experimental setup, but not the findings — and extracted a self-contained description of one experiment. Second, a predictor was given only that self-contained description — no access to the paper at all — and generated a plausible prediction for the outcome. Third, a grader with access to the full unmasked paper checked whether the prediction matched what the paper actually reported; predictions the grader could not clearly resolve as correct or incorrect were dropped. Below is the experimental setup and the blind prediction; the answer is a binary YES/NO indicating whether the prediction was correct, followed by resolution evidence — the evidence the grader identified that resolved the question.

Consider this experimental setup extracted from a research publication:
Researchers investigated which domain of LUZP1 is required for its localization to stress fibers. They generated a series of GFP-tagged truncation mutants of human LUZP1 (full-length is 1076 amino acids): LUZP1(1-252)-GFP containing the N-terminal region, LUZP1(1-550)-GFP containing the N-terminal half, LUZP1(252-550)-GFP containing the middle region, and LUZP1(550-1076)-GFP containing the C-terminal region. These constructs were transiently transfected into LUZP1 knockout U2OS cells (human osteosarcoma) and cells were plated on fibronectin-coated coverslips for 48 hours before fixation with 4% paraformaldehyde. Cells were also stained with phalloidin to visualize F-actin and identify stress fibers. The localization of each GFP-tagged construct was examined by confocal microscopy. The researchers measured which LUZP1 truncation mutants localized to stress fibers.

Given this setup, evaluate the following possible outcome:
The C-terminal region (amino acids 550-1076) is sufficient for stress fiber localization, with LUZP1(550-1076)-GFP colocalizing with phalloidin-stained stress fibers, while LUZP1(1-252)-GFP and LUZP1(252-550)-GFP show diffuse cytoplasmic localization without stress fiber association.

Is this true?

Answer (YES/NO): NO